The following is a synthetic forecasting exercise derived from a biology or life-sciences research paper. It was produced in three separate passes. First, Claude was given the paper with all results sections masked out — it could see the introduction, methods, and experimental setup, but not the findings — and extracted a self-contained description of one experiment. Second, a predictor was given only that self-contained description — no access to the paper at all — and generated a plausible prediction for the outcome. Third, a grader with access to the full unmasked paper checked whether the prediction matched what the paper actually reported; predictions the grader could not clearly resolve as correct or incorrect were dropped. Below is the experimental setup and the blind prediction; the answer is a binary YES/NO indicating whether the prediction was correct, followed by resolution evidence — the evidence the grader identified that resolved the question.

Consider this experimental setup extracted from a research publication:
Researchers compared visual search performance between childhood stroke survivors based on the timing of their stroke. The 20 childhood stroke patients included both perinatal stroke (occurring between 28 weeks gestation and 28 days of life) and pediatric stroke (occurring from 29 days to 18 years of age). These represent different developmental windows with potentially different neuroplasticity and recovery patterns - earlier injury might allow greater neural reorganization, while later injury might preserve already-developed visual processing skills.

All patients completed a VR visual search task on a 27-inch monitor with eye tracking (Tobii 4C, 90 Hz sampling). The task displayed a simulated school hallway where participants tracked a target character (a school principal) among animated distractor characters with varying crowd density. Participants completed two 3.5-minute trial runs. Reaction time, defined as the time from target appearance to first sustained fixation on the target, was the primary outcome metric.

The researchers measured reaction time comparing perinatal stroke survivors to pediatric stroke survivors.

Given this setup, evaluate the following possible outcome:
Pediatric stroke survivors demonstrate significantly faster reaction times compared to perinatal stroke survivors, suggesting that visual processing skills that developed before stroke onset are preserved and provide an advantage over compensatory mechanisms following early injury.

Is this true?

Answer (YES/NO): NO